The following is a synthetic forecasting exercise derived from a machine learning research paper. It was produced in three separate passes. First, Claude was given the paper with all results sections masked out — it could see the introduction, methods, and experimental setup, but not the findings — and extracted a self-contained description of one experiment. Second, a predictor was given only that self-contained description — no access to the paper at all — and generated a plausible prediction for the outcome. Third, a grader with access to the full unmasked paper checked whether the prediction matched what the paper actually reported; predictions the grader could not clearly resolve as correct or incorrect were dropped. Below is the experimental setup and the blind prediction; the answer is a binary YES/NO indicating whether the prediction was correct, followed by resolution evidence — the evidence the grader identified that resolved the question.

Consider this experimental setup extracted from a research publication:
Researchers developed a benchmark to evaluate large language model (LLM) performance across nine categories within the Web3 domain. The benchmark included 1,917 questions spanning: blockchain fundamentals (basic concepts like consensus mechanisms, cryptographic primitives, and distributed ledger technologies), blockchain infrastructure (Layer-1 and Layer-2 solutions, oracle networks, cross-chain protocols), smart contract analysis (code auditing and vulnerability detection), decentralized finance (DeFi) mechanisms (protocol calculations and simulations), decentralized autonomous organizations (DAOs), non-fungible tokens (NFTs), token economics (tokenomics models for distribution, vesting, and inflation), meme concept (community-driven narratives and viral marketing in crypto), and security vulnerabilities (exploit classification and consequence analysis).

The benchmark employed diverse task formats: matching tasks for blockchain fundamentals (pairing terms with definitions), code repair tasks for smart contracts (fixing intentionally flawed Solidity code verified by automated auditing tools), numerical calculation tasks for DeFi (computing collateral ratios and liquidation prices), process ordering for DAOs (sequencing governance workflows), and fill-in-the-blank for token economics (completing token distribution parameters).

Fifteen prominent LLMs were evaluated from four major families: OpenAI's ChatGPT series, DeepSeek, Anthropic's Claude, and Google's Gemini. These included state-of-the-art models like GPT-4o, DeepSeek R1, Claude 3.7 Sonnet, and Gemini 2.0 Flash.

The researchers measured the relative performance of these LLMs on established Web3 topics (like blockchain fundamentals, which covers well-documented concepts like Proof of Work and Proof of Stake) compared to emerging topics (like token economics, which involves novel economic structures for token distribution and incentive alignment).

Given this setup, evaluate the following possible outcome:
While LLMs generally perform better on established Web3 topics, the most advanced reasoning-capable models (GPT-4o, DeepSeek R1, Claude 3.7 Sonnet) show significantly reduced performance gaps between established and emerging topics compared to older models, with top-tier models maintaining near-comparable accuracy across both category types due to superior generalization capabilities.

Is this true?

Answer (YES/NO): NO